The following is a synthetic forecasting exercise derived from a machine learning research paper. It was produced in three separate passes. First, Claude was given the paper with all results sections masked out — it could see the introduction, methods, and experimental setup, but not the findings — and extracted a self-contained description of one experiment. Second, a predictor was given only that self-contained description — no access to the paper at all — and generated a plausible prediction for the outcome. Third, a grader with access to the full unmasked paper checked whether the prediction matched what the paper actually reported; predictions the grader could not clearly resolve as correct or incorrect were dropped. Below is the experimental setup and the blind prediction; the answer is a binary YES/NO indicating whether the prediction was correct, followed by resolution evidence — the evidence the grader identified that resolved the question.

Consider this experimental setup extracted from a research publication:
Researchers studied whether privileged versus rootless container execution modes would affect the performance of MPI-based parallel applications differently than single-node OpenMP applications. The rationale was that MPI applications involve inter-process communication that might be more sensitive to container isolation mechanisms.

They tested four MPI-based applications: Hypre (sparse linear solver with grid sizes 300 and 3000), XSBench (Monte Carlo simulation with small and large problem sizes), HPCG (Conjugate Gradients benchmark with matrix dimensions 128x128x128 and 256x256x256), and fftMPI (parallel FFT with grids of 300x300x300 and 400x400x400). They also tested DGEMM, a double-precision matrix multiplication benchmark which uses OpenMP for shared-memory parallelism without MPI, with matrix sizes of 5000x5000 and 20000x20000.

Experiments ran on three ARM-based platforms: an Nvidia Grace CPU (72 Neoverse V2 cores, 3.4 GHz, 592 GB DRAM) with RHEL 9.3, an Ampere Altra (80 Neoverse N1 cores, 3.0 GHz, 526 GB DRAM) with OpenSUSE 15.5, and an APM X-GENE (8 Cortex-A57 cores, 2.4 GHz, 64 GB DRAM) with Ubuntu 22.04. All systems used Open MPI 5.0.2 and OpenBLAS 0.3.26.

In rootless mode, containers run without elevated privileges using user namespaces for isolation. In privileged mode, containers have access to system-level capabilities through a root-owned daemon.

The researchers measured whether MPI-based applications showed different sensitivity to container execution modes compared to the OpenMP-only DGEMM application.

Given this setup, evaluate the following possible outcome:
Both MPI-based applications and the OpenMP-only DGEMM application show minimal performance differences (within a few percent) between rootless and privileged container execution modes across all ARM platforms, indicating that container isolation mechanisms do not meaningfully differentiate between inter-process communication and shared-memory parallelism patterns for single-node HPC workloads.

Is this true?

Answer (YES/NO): NO